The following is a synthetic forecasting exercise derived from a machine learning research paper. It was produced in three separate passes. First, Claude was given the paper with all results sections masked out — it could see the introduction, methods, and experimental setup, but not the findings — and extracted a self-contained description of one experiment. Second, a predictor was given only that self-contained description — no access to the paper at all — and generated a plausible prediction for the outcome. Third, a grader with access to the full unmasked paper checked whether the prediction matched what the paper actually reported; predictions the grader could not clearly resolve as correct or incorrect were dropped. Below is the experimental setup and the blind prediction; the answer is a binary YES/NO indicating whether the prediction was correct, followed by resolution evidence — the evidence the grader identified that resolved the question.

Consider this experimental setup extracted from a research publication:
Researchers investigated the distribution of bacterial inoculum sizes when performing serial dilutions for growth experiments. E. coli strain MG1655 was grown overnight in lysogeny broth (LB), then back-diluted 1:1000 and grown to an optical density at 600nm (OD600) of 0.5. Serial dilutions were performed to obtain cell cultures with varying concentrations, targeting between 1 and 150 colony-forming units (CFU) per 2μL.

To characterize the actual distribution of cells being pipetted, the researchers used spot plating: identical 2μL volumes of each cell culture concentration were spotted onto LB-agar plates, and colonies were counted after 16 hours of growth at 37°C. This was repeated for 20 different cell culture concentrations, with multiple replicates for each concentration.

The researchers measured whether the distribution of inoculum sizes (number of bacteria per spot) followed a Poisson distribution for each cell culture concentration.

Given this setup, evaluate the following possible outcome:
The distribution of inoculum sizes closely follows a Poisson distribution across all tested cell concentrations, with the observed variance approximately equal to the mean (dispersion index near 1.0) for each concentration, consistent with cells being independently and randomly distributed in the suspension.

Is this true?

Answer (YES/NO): YES